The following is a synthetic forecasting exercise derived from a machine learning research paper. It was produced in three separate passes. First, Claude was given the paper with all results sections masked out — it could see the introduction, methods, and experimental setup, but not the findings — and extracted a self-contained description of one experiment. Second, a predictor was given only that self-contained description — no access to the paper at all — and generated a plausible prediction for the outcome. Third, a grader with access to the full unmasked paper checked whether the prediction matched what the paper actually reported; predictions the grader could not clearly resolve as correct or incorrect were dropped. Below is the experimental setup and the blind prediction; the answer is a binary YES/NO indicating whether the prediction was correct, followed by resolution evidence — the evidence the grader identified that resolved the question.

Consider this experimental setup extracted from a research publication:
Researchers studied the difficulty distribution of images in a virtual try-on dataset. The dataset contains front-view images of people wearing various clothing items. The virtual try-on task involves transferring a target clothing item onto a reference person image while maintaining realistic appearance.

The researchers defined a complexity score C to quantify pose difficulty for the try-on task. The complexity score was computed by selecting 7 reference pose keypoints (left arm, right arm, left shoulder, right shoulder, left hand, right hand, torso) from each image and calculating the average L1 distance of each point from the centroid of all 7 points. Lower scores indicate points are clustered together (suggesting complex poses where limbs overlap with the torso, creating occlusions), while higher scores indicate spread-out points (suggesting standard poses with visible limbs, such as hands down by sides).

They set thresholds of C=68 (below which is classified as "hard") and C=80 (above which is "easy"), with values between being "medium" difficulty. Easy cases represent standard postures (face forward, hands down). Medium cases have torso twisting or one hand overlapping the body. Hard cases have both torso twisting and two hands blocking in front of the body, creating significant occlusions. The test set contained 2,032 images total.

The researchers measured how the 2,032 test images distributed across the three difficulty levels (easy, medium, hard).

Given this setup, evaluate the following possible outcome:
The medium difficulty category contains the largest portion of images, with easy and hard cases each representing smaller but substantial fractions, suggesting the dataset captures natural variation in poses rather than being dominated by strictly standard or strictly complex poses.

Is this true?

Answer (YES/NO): NO